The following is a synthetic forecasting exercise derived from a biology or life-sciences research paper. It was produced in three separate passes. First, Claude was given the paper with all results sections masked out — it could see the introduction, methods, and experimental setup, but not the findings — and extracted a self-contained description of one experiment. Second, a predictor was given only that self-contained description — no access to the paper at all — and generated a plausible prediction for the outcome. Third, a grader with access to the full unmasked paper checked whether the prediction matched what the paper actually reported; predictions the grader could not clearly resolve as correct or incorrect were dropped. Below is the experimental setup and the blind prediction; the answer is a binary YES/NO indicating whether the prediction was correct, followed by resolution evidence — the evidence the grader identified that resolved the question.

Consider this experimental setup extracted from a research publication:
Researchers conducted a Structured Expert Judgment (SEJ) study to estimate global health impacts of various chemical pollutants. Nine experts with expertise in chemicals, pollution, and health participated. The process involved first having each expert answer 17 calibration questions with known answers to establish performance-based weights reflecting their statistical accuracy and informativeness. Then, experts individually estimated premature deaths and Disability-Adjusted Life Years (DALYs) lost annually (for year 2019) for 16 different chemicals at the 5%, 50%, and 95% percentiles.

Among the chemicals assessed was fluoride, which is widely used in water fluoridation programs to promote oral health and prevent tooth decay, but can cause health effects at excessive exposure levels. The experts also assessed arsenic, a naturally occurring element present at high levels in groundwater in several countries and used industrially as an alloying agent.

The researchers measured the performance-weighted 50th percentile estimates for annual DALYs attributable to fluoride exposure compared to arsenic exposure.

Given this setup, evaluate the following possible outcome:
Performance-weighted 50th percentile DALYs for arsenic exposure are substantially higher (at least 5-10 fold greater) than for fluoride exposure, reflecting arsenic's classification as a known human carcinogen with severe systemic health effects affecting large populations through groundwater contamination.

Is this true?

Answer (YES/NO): NO